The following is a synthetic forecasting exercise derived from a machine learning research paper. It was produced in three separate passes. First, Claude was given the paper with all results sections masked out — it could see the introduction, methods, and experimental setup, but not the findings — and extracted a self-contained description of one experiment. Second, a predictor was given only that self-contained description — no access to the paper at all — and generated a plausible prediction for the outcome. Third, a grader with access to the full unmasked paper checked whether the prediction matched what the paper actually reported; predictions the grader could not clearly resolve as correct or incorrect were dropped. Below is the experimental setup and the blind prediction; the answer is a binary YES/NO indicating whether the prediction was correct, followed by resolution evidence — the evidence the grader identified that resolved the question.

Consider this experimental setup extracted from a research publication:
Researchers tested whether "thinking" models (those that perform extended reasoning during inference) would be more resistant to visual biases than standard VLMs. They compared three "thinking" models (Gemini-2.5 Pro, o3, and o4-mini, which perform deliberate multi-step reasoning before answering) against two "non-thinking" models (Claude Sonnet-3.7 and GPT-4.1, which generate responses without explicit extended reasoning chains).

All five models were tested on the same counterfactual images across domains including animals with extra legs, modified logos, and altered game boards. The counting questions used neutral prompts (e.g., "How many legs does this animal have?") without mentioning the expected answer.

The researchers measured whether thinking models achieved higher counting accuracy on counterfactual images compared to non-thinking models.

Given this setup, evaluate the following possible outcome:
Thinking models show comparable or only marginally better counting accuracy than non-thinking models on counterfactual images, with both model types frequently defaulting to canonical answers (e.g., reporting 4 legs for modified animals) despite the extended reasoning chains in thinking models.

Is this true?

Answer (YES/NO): YES